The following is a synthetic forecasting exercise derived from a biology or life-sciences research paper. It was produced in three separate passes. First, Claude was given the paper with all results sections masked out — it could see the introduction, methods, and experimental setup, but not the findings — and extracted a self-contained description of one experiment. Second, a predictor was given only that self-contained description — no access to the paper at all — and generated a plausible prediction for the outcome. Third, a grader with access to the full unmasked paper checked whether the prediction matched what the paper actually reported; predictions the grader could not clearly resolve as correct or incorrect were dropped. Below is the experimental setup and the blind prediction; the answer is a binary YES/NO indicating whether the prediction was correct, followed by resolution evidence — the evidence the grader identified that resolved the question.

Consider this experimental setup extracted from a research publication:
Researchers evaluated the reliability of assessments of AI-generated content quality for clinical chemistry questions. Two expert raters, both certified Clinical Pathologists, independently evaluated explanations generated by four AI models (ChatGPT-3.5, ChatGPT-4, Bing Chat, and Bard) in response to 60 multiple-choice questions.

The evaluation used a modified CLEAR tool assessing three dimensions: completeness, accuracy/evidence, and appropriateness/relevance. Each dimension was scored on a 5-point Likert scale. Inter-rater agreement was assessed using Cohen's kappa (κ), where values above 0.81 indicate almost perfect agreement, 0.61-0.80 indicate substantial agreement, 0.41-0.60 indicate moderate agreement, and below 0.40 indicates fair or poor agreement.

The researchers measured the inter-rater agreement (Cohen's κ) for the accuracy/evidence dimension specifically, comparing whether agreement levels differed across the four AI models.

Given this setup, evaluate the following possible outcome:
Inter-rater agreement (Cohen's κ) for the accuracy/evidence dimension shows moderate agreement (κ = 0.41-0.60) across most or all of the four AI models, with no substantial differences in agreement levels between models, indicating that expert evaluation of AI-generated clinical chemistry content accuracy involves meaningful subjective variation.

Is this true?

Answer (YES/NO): NO